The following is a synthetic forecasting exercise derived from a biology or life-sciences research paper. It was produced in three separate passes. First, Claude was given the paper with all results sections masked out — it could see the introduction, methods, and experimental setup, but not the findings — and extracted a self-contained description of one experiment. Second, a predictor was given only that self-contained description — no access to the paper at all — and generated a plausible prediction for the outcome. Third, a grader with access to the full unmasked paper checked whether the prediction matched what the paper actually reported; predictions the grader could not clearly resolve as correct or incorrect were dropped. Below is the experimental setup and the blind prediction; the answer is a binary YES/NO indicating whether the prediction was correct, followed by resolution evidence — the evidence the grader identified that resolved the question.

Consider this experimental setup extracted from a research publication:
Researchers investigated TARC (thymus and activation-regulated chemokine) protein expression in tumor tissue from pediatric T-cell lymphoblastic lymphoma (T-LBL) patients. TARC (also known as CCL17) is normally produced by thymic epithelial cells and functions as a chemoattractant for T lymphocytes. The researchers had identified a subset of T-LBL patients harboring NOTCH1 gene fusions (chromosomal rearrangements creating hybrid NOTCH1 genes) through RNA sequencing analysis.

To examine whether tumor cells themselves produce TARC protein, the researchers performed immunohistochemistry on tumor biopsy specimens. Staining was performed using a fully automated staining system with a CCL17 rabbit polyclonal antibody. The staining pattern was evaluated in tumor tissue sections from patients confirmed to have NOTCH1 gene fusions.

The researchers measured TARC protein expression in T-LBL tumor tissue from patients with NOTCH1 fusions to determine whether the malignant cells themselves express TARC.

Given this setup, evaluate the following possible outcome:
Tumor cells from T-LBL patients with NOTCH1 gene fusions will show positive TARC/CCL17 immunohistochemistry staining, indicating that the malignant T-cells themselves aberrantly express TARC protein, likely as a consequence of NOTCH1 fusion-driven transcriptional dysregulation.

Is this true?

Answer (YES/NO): NO